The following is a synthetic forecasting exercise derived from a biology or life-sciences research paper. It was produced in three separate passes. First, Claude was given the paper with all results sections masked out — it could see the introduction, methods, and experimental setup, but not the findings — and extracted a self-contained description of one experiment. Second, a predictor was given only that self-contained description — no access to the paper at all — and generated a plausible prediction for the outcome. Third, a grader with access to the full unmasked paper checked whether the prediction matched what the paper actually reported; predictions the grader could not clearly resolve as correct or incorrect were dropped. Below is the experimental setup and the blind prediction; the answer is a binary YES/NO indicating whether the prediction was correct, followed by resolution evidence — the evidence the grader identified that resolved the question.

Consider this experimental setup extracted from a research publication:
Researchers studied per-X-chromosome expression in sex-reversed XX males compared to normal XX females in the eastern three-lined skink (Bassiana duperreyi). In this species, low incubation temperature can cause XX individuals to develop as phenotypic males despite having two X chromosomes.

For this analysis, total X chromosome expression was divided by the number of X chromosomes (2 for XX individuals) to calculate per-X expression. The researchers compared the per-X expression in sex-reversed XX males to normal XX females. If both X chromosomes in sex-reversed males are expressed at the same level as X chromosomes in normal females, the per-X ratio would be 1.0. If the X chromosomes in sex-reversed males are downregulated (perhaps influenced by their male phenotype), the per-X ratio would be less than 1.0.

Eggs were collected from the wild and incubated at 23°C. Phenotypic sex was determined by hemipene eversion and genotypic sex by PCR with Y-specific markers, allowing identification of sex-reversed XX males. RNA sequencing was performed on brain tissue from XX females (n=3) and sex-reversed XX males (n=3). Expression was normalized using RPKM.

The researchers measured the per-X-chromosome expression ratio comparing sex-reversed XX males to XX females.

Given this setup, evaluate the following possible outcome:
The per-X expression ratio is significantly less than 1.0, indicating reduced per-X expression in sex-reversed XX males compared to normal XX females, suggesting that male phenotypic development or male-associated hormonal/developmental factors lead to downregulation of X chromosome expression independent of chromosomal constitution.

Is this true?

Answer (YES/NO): YES